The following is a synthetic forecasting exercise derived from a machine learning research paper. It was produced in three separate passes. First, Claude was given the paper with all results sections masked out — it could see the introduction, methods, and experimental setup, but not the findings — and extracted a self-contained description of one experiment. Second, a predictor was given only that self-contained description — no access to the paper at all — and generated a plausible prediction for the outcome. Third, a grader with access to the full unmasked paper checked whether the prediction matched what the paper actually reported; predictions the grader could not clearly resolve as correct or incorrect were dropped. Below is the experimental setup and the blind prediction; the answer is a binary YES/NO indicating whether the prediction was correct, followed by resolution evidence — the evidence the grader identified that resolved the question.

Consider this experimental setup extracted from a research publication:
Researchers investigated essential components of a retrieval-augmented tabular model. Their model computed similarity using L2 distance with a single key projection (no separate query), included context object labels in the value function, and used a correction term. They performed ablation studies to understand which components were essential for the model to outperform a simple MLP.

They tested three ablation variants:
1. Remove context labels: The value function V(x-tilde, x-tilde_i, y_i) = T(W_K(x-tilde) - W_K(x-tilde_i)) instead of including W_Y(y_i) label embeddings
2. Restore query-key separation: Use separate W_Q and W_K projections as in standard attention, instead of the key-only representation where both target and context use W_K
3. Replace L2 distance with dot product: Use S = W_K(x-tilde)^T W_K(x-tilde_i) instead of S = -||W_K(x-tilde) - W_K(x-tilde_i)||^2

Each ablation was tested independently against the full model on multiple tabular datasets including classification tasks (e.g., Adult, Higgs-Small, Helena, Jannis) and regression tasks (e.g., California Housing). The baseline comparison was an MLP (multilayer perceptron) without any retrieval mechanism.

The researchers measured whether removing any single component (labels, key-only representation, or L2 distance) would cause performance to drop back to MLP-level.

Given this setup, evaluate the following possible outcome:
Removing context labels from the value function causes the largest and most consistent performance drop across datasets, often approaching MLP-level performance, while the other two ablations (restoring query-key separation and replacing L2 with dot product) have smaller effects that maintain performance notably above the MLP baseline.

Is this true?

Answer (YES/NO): NO